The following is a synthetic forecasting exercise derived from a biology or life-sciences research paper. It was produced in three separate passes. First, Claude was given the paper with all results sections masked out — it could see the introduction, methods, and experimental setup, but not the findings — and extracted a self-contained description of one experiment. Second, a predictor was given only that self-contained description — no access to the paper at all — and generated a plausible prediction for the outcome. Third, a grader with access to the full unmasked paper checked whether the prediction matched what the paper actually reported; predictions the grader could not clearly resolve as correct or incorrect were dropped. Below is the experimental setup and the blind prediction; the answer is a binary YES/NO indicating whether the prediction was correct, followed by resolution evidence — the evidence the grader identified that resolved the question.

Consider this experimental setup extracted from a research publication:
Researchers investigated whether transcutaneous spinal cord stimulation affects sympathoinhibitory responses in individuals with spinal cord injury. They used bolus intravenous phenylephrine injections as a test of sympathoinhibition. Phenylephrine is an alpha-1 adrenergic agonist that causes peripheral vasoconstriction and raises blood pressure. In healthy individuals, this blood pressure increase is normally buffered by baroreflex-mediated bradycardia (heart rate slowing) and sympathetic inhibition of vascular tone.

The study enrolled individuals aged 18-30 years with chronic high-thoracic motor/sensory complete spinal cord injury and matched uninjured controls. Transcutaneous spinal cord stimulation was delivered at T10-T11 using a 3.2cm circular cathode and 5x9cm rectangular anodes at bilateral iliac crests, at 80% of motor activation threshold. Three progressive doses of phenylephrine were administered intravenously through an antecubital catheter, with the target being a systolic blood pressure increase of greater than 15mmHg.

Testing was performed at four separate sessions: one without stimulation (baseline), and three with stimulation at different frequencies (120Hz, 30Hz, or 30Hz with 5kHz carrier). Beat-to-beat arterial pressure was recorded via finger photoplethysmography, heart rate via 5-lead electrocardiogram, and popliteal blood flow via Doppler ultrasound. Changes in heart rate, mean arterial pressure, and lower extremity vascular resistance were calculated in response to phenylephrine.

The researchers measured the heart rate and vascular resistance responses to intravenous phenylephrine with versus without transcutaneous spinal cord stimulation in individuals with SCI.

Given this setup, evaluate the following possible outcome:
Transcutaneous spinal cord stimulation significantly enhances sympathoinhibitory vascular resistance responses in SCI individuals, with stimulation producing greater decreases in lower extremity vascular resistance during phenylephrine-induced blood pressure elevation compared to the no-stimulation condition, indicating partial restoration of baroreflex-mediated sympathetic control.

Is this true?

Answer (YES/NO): NO